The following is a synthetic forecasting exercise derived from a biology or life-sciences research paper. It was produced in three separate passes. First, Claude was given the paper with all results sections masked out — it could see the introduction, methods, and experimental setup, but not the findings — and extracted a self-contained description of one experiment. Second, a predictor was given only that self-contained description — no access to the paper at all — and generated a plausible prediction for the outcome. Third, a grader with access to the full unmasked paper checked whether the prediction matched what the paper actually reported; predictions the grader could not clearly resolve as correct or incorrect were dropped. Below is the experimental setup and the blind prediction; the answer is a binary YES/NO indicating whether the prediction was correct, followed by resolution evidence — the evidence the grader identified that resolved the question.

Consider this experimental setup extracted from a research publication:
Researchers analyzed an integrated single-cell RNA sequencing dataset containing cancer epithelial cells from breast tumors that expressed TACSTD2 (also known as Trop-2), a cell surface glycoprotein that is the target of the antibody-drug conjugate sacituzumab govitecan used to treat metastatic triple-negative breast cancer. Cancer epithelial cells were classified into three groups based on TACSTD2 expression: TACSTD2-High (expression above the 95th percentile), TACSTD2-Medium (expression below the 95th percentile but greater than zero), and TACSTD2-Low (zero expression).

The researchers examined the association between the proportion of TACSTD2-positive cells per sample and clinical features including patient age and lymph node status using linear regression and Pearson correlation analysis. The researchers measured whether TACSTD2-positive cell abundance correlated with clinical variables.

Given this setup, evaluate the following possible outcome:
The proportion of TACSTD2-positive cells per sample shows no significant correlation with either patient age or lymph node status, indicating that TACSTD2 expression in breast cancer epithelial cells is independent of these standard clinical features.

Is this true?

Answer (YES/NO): NO